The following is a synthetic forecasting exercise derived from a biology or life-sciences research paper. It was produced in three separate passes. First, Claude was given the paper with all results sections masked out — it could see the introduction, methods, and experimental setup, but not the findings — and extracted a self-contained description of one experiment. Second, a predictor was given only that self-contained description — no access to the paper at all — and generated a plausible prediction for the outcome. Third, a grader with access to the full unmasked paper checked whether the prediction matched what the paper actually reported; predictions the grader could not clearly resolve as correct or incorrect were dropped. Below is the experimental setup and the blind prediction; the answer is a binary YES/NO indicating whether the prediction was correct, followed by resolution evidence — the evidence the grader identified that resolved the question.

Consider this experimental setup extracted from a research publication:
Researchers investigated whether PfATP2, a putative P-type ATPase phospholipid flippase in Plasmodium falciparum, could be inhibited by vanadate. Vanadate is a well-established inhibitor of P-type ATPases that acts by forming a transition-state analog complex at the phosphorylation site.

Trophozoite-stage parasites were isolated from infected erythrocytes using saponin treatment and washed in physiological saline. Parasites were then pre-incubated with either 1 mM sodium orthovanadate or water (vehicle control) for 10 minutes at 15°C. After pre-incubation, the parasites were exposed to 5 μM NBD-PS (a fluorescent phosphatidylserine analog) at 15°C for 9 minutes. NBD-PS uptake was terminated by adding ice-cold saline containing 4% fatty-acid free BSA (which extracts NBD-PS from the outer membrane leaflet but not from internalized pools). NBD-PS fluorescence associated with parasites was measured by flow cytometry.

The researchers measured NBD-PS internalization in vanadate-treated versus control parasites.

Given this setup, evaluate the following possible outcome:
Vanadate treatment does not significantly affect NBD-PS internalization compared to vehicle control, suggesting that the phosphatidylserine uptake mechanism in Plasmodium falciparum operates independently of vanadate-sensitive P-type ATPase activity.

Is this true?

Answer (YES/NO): NO